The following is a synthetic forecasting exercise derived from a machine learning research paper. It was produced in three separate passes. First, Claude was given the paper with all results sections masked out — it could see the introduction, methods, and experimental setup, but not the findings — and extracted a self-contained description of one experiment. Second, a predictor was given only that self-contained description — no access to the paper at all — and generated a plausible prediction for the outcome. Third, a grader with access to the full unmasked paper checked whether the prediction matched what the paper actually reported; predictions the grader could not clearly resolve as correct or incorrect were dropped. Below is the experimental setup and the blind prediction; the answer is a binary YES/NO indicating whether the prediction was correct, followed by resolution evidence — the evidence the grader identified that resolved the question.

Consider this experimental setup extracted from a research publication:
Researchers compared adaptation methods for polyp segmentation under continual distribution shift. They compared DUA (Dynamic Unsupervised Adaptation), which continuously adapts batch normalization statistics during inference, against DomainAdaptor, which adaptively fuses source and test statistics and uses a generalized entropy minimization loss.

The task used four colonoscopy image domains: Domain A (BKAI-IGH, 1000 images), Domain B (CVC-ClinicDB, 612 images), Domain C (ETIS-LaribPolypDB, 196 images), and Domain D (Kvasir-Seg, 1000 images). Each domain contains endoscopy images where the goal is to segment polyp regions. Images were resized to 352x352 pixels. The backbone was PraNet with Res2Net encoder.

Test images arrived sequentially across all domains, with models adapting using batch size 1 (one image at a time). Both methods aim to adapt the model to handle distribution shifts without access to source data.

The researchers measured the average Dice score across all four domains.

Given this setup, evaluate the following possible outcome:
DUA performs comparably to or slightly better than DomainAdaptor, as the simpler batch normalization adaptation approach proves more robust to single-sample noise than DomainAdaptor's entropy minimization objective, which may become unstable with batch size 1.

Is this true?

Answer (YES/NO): YES